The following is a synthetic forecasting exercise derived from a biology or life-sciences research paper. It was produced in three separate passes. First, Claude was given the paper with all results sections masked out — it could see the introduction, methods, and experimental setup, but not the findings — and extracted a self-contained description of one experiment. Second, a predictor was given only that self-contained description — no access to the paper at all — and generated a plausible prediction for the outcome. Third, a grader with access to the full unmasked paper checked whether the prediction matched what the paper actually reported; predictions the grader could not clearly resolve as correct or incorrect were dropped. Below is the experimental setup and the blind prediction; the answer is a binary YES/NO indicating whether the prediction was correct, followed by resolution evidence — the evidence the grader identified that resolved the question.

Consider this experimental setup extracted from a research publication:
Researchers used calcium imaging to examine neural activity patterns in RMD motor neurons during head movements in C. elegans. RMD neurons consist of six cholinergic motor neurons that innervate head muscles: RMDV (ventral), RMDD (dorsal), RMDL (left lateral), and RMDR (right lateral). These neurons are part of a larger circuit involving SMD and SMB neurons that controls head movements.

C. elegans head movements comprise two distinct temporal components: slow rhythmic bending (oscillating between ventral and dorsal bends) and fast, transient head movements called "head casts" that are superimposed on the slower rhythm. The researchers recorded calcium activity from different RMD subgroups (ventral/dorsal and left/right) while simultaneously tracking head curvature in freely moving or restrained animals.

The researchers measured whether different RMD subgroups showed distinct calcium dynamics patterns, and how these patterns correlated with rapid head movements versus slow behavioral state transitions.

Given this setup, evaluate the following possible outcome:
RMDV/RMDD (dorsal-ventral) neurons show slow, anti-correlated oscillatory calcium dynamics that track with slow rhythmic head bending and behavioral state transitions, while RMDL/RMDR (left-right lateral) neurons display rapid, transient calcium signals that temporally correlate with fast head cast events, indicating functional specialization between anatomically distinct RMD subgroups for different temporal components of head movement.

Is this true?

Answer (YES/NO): NO